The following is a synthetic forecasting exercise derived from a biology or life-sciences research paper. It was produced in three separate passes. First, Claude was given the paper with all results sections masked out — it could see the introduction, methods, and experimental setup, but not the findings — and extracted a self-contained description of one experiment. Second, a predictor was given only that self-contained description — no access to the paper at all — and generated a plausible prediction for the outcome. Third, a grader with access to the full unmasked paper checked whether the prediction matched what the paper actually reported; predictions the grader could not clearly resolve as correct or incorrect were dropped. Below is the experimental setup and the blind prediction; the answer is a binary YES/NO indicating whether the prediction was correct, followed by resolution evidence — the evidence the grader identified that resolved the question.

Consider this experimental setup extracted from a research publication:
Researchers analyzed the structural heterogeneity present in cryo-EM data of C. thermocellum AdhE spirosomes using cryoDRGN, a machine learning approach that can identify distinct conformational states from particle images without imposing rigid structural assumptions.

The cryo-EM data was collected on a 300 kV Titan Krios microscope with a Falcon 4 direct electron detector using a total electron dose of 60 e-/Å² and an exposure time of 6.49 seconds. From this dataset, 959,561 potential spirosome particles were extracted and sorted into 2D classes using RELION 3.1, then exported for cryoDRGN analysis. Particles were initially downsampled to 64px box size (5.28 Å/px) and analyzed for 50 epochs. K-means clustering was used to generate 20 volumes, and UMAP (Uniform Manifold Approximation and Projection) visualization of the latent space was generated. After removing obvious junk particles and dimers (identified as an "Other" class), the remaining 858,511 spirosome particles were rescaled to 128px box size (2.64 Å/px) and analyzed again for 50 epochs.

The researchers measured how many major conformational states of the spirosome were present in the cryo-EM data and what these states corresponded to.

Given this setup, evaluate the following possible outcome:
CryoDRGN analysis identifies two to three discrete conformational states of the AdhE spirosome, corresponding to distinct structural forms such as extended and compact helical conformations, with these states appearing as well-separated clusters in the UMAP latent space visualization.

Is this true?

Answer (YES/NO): NO